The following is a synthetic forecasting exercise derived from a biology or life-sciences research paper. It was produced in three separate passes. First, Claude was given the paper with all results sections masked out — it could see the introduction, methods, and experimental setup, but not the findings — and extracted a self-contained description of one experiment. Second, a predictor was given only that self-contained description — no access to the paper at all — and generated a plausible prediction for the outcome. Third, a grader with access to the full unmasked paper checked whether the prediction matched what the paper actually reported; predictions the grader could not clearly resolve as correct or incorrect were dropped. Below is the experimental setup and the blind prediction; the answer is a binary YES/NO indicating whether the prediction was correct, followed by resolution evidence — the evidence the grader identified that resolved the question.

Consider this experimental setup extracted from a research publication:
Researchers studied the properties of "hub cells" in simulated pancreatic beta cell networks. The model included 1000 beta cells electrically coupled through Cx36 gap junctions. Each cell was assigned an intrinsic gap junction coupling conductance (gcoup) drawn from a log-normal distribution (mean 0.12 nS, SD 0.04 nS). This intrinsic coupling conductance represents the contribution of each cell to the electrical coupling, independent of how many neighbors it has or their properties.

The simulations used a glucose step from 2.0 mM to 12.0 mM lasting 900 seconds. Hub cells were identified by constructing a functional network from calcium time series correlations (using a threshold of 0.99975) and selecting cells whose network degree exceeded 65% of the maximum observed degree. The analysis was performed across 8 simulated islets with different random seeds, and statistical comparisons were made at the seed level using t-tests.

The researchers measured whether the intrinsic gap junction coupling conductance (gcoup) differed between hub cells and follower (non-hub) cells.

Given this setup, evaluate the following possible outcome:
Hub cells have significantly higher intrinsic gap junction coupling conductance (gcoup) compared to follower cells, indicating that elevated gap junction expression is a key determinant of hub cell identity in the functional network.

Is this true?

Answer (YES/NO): NO